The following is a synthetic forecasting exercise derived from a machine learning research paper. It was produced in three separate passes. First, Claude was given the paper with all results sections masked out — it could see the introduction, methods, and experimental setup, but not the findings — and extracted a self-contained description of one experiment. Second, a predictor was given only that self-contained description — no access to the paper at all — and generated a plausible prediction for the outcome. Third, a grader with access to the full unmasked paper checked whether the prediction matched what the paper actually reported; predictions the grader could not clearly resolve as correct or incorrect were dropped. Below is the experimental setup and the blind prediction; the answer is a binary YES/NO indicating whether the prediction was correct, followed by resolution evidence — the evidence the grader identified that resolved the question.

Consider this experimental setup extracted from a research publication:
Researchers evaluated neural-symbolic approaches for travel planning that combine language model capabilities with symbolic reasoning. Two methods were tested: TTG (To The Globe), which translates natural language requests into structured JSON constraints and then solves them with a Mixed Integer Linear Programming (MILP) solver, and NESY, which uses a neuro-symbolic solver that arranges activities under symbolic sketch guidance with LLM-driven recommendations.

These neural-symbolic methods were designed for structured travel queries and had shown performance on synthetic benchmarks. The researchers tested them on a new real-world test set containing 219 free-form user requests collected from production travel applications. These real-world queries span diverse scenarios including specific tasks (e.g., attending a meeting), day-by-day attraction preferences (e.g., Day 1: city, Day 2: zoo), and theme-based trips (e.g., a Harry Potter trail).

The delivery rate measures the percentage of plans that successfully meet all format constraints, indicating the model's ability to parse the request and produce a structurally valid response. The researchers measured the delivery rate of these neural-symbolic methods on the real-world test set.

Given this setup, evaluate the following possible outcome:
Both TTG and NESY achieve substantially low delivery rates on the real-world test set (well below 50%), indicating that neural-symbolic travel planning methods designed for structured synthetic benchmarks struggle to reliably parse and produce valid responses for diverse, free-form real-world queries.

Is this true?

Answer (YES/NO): YES